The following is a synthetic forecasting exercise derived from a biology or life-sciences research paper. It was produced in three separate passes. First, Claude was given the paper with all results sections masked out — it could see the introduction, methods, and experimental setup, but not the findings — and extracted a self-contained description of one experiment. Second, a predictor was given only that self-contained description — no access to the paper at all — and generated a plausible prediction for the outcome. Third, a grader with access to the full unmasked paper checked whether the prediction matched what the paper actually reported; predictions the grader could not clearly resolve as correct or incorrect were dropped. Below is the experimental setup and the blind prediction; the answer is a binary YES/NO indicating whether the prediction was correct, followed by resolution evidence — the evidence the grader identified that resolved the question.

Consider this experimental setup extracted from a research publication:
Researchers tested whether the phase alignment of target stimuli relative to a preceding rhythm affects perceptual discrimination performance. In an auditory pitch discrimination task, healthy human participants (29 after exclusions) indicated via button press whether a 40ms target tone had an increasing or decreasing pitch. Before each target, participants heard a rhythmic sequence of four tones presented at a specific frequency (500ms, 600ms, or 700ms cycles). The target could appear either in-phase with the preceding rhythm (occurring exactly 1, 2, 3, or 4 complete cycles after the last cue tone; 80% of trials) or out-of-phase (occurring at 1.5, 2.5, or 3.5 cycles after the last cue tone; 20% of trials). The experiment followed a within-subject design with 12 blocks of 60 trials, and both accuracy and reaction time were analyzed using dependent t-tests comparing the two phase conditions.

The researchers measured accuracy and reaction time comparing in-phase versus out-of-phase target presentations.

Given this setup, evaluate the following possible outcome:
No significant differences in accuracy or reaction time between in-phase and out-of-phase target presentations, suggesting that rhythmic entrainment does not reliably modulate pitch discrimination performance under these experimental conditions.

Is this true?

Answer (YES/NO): YES